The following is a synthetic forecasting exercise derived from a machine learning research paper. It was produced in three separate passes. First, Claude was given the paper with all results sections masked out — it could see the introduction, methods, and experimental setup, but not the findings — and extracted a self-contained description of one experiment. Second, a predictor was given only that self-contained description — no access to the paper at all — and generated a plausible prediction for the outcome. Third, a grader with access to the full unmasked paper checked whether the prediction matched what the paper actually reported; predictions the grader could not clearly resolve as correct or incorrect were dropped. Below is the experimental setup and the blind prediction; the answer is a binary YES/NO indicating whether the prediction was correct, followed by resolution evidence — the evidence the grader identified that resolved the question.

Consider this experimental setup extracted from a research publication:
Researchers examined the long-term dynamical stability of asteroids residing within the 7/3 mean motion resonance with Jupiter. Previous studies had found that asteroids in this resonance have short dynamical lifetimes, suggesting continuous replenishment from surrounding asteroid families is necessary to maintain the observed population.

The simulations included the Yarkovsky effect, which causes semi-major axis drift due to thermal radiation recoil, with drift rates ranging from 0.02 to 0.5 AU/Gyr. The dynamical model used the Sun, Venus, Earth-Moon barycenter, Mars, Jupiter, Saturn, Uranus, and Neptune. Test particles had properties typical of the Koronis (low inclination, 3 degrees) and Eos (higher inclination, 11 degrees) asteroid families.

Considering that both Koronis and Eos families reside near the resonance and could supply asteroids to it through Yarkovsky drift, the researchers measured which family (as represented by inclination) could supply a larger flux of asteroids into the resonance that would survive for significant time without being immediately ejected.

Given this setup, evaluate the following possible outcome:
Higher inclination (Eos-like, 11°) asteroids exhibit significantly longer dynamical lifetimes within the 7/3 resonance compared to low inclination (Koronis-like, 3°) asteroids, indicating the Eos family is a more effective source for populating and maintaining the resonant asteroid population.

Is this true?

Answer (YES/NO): NO